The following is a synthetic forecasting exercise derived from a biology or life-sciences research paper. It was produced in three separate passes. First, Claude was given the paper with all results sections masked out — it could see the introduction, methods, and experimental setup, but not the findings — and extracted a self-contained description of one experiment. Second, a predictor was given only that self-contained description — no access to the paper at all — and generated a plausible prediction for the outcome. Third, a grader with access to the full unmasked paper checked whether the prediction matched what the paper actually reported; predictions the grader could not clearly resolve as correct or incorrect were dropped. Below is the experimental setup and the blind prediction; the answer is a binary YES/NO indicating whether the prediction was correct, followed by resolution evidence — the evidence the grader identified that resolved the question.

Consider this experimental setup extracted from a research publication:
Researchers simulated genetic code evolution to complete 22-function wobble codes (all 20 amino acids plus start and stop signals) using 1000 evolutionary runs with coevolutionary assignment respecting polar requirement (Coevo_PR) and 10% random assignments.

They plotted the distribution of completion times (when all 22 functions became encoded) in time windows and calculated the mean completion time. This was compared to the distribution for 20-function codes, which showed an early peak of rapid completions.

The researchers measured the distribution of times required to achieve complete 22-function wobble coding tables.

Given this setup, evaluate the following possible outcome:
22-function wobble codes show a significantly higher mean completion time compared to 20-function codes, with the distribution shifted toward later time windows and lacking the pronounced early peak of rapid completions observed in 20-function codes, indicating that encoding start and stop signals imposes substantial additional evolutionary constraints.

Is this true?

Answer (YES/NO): YES